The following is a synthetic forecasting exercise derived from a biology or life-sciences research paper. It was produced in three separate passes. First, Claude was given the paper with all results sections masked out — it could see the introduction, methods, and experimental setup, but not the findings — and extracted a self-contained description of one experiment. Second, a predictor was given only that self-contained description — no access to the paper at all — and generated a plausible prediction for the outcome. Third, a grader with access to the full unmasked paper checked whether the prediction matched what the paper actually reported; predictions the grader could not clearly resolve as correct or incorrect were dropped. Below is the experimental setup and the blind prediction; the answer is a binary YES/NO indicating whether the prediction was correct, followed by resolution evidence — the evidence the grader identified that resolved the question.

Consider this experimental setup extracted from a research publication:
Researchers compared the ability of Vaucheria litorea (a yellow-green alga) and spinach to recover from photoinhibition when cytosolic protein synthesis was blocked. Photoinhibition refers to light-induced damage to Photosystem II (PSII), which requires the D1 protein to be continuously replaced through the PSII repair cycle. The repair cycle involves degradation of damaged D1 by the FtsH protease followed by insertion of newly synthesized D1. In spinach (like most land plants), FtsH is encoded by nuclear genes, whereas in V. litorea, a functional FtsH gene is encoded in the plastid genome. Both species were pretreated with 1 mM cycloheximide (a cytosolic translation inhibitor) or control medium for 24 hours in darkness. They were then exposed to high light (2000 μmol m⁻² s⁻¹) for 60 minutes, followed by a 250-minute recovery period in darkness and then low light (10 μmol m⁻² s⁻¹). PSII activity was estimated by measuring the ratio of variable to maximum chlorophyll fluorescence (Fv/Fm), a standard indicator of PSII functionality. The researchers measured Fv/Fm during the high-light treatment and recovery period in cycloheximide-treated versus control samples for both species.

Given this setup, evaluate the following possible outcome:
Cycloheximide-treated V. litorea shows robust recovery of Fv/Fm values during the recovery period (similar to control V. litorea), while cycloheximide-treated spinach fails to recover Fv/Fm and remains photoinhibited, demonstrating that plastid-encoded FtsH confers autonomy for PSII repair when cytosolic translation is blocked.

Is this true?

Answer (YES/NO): YES